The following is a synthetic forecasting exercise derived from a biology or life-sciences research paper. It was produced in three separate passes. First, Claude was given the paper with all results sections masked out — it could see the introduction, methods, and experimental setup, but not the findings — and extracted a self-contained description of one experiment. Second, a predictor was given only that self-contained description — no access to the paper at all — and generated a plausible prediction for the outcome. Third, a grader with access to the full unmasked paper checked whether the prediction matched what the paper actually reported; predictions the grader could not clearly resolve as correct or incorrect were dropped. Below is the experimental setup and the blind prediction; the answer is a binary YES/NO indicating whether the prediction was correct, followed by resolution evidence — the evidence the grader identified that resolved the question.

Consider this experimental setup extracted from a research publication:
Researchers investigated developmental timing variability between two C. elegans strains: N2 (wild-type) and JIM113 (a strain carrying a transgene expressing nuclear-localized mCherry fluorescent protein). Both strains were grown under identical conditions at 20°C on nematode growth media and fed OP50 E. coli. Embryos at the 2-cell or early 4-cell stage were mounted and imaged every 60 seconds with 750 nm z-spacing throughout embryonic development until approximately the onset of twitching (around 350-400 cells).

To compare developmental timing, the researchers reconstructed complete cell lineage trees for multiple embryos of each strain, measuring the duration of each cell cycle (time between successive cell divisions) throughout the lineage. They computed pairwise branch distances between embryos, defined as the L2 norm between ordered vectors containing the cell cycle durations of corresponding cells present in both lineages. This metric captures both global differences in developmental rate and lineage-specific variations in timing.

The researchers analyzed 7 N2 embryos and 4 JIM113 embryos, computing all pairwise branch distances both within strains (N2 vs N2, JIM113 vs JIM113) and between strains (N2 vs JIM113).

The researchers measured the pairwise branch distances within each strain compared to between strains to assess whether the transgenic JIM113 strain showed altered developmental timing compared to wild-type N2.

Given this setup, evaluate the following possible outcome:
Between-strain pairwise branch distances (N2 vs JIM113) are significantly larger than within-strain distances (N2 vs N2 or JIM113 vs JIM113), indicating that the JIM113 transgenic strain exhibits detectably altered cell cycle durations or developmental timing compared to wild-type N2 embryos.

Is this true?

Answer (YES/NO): NO